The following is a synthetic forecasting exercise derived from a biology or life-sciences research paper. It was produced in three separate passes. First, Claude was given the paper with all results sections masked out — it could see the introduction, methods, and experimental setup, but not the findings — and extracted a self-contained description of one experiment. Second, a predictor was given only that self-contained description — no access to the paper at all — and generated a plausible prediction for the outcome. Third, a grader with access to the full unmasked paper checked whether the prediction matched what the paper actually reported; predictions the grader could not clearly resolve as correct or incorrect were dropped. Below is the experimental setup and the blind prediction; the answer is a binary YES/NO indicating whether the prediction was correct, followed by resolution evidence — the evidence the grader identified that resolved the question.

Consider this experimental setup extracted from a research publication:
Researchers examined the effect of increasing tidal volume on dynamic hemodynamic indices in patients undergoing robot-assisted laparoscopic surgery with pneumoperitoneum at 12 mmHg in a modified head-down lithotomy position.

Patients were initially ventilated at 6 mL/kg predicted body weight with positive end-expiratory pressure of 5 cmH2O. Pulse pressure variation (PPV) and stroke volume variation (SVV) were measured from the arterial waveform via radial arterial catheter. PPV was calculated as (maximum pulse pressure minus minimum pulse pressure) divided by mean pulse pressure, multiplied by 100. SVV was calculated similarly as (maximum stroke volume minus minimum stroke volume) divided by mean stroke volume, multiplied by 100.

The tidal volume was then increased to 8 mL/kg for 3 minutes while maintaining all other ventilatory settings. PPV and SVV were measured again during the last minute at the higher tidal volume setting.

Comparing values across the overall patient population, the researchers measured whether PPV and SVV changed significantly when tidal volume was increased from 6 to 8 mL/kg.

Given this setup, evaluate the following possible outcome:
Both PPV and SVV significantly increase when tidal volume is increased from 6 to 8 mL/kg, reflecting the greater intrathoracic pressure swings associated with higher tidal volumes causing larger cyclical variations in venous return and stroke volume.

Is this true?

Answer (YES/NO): NO